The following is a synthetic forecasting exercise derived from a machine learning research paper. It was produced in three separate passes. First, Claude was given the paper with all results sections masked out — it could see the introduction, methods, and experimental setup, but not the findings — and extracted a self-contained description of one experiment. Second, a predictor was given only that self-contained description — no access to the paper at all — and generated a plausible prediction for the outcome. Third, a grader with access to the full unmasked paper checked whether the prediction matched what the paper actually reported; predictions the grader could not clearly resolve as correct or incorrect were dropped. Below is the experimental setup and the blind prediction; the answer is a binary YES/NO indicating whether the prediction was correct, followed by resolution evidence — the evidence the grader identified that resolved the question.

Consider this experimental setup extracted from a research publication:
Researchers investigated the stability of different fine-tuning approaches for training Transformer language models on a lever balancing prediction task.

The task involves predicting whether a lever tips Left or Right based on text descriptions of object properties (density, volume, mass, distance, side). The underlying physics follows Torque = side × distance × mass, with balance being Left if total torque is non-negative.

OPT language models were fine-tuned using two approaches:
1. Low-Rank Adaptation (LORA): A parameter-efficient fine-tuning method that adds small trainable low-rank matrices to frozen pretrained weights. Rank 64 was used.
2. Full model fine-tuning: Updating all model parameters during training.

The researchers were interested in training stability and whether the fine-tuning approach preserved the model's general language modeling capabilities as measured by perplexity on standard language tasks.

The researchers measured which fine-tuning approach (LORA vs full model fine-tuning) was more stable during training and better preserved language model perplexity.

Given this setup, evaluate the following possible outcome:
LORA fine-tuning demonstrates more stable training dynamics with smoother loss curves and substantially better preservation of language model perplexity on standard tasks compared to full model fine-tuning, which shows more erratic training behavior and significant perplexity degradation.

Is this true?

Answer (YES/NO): YES